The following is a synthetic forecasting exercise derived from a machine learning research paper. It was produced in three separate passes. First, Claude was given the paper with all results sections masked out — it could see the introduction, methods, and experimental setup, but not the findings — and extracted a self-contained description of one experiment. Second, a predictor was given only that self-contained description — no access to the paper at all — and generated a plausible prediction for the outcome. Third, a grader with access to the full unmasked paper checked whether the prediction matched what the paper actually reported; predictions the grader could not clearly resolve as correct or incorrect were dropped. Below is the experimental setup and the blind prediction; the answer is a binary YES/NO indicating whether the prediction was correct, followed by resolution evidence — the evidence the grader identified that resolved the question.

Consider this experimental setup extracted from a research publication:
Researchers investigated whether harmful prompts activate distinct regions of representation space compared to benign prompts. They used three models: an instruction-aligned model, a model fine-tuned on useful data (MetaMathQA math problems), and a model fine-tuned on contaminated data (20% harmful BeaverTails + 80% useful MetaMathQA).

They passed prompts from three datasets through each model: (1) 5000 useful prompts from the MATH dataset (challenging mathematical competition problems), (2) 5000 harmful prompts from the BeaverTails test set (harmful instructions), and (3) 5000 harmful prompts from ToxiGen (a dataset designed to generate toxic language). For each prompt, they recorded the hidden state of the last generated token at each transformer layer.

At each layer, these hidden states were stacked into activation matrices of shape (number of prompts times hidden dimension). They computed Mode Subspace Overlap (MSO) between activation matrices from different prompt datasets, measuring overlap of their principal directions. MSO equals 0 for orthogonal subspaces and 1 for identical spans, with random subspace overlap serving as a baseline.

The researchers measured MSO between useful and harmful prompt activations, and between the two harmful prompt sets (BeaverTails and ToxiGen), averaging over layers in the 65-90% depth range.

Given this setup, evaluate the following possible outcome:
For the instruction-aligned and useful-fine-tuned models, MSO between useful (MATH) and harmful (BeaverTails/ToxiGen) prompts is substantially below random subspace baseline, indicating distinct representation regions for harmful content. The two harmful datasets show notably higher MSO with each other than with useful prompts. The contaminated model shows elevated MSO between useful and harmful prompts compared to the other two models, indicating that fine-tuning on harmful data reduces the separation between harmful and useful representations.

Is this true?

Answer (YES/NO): NO